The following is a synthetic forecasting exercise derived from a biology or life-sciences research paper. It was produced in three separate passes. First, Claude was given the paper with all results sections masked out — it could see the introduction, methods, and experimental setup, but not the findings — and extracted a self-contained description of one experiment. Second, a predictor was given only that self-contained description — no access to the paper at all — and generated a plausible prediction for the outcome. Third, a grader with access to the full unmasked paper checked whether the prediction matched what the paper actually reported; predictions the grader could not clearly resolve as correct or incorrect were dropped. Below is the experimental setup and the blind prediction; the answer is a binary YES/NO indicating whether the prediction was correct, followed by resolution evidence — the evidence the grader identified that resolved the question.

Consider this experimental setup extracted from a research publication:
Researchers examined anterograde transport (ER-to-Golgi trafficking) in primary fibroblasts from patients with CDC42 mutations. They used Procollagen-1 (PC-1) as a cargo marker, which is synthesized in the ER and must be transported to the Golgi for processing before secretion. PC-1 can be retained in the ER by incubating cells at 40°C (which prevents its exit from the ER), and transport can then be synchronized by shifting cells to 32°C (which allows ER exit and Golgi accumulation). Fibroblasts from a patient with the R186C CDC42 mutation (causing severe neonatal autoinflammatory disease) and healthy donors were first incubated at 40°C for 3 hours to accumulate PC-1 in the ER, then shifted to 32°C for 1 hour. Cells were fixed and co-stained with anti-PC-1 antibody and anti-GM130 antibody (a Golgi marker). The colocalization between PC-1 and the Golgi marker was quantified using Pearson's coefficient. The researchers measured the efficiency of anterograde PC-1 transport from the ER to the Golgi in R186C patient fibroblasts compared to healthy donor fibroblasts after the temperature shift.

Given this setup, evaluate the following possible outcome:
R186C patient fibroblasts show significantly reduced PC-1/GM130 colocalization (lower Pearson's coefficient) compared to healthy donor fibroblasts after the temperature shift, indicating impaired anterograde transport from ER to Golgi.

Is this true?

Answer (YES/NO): YES